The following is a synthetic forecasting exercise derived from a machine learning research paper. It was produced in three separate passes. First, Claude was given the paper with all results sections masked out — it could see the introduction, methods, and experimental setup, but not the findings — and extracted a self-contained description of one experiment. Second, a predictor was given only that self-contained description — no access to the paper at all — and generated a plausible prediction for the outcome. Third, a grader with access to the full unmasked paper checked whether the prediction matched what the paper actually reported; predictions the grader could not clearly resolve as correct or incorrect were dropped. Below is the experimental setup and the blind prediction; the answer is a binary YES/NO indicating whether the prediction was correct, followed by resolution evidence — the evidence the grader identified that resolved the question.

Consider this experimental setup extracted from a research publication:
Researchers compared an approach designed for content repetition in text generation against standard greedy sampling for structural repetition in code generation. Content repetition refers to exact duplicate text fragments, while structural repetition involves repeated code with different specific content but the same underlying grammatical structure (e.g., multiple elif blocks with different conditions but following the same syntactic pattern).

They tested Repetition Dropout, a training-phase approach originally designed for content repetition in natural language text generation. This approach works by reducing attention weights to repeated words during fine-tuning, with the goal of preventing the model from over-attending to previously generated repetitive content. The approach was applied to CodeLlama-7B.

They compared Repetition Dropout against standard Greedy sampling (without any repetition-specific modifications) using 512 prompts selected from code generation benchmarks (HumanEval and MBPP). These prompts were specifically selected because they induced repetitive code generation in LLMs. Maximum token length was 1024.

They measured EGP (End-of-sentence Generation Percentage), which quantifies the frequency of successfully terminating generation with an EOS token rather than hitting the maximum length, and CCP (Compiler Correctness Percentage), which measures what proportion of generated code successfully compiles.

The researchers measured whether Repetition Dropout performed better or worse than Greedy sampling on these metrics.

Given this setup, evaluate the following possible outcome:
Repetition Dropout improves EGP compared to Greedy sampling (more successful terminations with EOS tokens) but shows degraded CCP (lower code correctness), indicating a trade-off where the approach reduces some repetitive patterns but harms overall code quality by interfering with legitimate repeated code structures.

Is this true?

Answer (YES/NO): NO